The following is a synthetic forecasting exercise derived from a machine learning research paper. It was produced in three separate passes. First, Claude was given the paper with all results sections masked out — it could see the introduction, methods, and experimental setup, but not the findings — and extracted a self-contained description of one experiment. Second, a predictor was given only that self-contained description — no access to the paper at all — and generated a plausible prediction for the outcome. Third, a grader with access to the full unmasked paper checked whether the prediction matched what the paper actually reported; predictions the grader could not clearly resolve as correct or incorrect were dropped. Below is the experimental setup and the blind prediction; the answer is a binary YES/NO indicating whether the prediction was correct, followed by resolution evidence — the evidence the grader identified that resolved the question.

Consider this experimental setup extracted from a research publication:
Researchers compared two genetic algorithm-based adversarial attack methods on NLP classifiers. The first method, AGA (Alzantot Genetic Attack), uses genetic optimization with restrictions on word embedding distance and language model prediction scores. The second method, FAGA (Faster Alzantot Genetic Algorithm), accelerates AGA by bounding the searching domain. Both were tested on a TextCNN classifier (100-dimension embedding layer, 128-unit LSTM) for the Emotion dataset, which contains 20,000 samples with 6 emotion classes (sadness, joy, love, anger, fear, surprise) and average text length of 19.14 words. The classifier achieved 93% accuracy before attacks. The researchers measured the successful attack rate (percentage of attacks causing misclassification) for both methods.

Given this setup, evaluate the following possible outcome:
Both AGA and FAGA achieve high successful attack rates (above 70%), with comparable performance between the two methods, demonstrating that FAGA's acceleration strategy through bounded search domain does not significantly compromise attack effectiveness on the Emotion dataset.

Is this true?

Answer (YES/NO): NO